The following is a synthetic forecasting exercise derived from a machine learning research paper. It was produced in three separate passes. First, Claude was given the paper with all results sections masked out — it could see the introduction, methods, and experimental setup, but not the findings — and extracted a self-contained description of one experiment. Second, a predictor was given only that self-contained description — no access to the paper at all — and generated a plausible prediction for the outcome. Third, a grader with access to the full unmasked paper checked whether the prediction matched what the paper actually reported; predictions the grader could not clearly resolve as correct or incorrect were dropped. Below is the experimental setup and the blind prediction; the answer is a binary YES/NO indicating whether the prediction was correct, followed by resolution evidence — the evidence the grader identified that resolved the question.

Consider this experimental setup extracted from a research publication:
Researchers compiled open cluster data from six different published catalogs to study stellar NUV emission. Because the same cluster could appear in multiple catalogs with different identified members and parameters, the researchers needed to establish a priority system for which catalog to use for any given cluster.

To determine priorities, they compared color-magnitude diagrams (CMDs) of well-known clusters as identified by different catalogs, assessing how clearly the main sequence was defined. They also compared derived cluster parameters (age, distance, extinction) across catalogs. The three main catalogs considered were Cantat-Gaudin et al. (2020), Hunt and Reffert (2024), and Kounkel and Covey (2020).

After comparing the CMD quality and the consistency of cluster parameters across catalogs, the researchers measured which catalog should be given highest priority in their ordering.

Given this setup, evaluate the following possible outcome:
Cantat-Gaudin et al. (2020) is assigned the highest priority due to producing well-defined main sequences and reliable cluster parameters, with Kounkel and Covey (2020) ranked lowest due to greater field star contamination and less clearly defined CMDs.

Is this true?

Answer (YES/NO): NO